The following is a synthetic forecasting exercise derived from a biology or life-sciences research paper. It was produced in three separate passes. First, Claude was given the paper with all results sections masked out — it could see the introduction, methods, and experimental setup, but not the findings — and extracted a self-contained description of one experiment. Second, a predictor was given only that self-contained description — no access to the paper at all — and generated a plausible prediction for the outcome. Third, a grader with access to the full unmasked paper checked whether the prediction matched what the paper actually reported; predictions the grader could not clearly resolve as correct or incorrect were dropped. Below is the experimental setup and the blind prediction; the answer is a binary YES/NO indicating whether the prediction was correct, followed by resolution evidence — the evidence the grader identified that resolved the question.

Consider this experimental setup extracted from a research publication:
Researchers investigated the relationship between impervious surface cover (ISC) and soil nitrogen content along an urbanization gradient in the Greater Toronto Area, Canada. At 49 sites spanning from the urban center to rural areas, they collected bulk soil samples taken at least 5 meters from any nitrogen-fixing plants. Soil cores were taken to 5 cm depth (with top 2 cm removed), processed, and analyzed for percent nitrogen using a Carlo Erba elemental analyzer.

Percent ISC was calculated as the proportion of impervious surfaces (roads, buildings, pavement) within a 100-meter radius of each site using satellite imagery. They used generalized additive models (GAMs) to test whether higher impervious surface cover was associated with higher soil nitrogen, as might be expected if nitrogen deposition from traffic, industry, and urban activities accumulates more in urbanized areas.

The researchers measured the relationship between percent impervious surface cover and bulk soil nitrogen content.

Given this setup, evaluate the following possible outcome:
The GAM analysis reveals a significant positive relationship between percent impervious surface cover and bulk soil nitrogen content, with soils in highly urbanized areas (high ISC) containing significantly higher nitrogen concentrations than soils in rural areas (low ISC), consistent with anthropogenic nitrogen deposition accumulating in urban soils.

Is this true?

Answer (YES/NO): NO